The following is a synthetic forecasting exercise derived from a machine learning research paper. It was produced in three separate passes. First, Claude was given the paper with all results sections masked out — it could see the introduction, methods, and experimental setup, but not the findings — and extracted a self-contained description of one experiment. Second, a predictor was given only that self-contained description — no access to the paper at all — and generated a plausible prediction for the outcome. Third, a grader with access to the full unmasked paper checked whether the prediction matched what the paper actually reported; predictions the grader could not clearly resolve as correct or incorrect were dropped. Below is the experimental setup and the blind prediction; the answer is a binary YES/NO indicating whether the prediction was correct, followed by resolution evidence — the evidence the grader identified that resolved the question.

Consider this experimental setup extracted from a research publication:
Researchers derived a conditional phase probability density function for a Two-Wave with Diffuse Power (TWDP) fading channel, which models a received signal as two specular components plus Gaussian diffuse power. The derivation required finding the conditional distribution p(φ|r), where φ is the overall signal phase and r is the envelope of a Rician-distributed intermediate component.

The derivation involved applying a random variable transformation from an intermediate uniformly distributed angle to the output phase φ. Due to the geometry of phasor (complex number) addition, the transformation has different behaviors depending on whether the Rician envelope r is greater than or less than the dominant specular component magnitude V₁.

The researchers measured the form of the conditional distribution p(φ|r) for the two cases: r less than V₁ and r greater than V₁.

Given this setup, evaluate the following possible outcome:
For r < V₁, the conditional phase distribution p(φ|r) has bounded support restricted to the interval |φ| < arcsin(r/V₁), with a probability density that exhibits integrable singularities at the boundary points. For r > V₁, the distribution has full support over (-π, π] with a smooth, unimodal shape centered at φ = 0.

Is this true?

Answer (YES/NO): YES